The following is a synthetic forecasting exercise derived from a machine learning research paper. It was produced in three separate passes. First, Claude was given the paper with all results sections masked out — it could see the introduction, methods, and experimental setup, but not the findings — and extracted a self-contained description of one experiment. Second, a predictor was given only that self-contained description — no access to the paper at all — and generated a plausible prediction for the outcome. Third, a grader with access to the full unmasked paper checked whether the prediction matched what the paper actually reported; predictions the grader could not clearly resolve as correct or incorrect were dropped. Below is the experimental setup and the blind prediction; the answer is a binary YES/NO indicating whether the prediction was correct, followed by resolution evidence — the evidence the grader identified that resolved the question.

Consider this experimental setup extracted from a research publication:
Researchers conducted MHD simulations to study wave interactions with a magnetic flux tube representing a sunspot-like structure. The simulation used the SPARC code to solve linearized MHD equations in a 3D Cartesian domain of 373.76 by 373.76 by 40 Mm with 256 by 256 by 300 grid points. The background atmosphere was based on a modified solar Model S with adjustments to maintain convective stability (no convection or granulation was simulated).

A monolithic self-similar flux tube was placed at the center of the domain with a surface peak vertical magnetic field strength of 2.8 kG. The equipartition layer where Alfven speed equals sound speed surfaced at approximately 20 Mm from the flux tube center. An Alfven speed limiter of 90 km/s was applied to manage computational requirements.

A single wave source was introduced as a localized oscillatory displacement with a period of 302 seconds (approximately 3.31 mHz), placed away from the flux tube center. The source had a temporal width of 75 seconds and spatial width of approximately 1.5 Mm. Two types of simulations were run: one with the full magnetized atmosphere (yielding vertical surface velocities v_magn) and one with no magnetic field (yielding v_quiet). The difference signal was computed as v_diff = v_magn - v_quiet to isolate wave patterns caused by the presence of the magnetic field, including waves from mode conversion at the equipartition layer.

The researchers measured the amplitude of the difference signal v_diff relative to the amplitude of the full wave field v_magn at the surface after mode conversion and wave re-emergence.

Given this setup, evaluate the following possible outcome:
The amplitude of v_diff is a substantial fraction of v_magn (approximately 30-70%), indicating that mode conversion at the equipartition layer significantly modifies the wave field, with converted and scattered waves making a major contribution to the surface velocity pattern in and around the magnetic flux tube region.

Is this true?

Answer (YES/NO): NO